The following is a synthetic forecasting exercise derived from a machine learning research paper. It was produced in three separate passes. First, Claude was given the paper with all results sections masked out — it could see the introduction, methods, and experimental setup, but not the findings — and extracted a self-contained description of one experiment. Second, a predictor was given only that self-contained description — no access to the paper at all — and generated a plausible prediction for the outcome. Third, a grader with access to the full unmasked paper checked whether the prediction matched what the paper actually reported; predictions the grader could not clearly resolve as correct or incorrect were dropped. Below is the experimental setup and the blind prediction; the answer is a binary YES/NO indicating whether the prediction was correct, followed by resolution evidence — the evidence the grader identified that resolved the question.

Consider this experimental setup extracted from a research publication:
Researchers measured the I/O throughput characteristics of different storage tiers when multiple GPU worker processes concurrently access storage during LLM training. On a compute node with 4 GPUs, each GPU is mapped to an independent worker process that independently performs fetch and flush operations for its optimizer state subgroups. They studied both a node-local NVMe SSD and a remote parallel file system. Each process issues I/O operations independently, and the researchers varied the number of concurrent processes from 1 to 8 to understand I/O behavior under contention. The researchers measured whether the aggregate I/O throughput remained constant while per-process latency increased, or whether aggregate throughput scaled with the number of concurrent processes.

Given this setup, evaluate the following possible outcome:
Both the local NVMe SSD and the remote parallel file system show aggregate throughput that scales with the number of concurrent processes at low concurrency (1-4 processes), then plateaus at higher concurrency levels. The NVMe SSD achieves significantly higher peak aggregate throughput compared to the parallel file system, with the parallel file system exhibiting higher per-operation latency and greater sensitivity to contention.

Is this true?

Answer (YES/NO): NO